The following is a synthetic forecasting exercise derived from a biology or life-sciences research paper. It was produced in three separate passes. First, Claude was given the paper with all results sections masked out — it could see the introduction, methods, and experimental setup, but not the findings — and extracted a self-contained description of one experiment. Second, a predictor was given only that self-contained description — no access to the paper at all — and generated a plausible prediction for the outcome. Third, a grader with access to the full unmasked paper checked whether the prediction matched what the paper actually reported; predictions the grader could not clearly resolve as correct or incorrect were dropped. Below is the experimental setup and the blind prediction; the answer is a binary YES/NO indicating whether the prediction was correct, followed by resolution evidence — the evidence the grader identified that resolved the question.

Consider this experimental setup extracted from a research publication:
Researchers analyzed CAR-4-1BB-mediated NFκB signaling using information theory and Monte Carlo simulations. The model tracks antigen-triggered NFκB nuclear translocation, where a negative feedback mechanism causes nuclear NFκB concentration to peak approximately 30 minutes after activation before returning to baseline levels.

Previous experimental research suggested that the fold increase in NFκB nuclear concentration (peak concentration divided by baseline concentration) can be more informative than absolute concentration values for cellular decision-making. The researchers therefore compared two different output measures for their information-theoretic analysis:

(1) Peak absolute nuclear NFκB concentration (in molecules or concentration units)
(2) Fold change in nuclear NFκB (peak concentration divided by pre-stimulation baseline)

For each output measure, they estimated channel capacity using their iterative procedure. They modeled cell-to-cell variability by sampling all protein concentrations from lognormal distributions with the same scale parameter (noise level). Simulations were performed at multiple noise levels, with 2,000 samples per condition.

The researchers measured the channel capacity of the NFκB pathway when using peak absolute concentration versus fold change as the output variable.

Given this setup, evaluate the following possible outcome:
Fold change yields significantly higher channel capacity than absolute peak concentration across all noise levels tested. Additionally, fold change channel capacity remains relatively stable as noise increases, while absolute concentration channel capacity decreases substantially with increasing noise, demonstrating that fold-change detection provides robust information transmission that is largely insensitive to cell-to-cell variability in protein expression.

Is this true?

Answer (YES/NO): NO